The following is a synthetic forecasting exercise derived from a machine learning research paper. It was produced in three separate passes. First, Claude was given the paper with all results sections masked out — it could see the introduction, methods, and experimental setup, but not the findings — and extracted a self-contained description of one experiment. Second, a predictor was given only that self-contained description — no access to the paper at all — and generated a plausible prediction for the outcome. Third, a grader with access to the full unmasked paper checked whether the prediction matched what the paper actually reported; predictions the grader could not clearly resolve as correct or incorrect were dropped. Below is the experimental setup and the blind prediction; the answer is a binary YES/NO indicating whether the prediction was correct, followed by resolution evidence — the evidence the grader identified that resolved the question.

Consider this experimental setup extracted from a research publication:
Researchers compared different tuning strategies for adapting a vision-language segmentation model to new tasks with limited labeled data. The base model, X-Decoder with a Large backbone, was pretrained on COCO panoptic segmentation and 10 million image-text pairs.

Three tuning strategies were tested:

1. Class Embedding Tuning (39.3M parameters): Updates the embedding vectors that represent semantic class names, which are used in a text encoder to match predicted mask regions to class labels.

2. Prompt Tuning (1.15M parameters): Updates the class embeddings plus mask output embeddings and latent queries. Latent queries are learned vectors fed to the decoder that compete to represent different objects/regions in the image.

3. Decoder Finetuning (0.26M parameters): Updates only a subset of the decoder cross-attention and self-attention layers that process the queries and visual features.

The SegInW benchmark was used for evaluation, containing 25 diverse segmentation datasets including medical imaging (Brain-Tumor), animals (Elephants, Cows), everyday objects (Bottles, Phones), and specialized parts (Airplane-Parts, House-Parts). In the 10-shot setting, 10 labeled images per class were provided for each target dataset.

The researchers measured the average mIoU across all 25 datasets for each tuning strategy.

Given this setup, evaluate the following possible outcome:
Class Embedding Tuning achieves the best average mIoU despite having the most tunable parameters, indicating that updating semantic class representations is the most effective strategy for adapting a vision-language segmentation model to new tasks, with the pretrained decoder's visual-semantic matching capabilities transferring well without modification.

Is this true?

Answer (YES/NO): NO